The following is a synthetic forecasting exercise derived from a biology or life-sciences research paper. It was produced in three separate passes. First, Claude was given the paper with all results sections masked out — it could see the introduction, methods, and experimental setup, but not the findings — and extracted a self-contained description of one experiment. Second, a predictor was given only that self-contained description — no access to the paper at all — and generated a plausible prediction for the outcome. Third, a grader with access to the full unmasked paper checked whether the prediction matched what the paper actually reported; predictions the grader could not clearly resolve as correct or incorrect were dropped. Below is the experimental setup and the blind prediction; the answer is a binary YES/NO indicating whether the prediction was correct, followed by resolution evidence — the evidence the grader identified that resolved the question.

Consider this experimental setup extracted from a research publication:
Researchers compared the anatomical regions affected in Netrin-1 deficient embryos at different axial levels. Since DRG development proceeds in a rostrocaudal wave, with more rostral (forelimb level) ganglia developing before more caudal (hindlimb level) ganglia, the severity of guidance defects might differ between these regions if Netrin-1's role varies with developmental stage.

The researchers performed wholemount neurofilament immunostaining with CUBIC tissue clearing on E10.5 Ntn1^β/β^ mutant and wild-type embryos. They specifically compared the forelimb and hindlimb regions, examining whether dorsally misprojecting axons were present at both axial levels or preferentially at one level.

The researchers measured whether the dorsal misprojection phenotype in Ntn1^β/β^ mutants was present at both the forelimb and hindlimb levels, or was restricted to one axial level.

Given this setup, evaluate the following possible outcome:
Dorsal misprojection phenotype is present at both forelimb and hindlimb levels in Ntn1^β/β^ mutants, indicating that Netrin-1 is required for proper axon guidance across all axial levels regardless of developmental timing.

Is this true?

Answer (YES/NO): YES